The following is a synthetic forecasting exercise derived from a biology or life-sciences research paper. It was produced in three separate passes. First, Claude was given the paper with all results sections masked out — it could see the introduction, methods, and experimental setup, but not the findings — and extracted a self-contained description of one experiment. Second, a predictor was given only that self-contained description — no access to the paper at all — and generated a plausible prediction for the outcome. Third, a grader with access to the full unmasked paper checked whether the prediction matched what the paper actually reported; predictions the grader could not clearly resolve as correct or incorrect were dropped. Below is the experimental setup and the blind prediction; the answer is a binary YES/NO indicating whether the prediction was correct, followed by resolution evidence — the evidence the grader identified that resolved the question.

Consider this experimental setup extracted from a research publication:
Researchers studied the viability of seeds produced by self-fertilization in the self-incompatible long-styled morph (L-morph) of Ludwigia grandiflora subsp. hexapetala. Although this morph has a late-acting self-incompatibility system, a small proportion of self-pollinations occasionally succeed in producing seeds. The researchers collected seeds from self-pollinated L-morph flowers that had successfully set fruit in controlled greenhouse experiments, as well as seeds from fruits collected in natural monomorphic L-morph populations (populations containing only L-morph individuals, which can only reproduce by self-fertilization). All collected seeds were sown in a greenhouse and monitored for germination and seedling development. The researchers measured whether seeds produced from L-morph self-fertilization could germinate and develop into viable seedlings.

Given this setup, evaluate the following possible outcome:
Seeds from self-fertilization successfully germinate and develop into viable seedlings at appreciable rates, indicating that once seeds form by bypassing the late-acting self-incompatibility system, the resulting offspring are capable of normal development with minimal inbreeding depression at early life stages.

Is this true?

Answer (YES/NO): YES